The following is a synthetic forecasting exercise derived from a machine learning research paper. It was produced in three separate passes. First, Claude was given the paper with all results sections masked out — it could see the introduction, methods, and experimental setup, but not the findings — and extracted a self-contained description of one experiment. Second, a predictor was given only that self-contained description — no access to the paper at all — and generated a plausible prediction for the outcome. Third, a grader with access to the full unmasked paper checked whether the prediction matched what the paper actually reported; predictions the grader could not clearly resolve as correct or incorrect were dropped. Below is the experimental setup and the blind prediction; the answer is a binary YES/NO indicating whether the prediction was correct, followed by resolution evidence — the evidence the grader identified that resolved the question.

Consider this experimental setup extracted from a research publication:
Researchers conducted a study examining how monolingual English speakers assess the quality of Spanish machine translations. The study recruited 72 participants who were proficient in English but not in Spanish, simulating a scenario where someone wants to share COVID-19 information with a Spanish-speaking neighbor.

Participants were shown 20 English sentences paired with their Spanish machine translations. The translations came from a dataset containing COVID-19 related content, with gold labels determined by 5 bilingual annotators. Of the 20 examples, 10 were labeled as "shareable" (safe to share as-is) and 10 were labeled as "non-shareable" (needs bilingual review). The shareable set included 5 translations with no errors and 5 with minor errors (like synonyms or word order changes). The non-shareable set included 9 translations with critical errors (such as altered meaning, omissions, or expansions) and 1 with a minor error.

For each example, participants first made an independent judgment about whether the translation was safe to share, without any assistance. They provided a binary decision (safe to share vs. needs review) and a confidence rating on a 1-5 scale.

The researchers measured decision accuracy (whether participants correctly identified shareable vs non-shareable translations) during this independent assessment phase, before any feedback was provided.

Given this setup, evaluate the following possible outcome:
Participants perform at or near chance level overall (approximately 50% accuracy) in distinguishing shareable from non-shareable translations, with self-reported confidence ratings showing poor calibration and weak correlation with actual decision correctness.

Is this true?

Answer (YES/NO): NO